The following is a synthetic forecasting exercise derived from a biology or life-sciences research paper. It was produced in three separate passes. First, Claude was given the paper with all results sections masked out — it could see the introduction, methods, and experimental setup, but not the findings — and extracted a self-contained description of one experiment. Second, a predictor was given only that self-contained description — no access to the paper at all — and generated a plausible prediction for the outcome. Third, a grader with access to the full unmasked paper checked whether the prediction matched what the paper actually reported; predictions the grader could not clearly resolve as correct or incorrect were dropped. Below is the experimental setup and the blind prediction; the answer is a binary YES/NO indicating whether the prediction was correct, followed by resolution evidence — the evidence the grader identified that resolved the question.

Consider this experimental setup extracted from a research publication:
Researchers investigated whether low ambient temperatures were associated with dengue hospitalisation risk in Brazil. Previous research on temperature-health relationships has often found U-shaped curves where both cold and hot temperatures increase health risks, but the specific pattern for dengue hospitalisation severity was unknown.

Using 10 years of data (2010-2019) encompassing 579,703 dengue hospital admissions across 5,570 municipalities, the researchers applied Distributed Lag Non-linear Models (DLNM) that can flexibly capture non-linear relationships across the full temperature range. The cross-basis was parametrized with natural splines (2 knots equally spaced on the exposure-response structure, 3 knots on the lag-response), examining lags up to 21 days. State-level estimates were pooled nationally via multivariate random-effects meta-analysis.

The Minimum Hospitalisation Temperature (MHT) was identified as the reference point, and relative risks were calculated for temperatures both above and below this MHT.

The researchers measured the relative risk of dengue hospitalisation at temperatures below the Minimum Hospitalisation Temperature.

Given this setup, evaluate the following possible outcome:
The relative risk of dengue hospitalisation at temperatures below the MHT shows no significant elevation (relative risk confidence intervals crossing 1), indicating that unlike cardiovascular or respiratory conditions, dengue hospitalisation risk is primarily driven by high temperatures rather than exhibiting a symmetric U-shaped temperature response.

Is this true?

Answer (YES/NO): YES